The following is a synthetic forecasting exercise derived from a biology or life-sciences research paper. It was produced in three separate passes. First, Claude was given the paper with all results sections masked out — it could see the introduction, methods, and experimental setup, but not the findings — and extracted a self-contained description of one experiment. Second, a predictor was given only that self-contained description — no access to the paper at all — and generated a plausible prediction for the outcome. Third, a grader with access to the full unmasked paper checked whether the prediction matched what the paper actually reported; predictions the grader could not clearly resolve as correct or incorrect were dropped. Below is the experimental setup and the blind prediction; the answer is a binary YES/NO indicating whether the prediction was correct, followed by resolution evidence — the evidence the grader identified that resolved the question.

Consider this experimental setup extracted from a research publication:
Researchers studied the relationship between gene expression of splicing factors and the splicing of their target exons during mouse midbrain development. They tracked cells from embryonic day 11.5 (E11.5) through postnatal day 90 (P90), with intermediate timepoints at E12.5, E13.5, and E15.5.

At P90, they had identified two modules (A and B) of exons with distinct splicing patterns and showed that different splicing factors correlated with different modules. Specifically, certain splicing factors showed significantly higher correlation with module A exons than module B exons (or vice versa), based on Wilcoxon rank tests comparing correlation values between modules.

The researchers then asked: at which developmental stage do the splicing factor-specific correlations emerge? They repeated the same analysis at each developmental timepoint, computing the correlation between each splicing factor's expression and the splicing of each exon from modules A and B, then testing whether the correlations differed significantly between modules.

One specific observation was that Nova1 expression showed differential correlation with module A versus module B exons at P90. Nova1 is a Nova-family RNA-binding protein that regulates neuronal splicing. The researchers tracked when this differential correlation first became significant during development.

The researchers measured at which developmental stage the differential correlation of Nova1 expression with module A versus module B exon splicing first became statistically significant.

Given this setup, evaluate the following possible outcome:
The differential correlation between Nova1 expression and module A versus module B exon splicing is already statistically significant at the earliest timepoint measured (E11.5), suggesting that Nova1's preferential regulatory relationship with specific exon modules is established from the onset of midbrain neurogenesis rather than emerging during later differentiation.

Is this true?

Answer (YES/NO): NO